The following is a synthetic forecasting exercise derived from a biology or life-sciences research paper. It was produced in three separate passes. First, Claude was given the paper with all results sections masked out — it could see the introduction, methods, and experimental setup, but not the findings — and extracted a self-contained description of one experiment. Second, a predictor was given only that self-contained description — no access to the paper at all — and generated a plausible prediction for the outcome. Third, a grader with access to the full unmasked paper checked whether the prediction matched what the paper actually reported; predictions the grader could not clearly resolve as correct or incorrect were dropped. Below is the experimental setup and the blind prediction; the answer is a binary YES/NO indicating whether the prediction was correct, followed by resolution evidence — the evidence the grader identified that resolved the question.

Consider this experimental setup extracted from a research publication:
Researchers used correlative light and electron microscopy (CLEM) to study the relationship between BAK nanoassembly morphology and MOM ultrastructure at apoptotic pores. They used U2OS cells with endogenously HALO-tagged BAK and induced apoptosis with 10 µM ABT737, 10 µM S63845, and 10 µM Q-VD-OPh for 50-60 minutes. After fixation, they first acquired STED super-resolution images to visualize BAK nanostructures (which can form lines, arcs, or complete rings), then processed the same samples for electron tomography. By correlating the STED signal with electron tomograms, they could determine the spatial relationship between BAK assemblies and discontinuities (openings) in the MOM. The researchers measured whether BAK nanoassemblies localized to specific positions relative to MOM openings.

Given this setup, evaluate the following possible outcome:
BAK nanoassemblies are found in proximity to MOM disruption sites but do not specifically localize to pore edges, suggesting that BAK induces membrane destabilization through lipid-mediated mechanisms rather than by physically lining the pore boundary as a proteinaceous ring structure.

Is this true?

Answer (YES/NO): NO